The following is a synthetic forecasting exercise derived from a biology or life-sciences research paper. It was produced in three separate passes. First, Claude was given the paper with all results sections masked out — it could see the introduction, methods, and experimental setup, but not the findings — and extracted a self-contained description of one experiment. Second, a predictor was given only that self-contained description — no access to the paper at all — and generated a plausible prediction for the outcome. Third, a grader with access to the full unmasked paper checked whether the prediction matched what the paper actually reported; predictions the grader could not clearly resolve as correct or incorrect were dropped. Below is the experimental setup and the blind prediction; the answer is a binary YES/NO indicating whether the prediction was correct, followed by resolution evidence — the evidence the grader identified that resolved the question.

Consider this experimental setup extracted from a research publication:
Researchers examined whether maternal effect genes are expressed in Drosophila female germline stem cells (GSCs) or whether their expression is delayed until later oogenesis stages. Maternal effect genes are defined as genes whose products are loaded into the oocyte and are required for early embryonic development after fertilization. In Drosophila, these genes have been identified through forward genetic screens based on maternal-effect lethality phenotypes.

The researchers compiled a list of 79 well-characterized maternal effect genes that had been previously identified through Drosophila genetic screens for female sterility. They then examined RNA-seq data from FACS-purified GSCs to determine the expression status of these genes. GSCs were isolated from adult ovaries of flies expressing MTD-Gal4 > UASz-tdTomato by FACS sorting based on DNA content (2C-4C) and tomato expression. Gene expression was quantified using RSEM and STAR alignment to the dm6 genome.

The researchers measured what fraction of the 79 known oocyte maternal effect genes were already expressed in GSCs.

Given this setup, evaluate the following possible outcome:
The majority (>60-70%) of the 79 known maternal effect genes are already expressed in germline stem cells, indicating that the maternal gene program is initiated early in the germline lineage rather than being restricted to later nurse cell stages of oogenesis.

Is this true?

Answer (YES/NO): YES